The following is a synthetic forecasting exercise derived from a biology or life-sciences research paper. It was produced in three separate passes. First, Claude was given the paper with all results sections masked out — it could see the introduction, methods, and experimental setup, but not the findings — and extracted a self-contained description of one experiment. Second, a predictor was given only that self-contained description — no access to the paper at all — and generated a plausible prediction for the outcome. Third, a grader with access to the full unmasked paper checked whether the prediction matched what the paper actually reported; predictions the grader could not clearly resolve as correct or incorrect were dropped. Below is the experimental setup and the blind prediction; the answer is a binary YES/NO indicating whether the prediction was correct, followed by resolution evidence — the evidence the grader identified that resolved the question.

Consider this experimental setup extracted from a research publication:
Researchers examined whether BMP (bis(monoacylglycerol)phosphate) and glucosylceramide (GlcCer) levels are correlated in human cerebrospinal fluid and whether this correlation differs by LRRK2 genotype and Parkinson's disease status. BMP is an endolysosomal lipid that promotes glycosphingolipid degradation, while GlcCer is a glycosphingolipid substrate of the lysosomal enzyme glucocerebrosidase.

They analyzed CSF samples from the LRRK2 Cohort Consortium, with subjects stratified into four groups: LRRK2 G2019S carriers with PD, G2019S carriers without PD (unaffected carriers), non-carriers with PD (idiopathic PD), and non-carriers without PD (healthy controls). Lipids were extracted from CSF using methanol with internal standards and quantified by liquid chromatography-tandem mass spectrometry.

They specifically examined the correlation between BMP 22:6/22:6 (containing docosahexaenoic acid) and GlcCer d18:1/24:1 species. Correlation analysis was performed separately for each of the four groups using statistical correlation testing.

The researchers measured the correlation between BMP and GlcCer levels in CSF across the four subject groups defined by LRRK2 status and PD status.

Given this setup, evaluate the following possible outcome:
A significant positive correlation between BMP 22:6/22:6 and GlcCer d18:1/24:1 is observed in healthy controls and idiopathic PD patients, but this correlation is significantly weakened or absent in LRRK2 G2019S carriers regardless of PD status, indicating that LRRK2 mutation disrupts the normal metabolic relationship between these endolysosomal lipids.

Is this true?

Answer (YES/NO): NO